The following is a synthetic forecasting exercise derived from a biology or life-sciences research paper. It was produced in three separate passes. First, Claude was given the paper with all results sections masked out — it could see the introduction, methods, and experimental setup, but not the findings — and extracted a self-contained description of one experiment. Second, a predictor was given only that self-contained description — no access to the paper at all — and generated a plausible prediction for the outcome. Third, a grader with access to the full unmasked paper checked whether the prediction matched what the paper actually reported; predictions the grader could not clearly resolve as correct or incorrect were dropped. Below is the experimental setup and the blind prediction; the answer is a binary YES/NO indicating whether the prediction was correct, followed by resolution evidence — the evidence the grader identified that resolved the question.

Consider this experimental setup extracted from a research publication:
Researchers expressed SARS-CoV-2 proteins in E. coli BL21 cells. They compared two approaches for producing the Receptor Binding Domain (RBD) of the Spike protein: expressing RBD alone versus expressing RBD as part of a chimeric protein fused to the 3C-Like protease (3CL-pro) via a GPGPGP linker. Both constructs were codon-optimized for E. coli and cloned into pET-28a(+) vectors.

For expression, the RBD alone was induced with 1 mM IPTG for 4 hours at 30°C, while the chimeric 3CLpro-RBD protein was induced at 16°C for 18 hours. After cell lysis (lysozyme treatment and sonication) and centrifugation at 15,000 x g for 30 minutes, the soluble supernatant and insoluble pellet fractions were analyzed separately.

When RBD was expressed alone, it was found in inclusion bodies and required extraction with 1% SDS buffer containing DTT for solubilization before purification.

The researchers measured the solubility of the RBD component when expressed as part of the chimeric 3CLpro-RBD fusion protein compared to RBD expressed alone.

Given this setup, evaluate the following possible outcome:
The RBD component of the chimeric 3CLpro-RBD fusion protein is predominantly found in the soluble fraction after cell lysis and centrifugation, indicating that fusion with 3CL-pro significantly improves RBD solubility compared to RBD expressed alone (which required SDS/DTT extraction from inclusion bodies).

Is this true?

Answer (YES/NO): NO